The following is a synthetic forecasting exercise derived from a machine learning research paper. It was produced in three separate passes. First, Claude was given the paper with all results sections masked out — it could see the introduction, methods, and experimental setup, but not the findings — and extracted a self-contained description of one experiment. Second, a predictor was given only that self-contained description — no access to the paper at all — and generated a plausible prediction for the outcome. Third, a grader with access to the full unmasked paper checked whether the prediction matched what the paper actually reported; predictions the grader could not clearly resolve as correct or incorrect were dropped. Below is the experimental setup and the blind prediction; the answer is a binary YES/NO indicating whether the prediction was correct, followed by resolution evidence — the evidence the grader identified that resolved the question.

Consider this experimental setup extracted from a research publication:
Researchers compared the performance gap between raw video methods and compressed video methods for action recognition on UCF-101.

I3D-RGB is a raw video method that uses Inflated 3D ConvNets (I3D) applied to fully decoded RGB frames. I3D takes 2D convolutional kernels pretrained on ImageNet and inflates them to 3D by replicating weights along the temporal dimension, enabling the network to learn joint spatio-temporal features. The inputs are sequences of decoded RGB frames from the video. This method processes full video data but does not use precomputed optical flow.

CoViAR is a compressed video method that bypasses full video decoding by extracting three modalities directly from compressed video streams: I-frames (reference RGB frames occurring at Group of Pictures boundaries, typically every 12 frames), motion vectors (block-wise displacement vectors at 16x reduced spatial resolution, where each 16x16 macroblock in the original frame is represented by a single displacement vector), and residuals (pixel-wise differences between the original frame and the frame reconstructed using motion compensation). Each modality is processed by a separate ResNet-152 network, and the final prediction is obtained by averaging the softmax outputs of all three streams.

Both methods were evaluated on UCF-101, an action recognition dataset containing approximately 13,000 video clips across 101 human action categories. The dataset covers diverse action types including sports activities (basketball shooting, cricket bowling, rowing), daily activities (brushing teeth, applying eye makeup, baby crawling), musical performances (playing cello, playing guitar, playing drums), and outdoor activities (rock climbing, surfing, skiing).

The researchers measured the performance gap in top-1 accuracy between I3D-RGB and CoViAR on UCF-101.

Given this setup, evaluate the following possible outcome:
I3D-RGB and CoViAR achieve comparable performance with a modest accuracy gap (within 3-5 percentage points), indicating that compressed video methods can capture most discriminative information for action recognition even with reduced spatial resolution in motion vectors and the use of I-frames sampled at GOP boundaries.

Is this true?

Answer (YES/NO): NO